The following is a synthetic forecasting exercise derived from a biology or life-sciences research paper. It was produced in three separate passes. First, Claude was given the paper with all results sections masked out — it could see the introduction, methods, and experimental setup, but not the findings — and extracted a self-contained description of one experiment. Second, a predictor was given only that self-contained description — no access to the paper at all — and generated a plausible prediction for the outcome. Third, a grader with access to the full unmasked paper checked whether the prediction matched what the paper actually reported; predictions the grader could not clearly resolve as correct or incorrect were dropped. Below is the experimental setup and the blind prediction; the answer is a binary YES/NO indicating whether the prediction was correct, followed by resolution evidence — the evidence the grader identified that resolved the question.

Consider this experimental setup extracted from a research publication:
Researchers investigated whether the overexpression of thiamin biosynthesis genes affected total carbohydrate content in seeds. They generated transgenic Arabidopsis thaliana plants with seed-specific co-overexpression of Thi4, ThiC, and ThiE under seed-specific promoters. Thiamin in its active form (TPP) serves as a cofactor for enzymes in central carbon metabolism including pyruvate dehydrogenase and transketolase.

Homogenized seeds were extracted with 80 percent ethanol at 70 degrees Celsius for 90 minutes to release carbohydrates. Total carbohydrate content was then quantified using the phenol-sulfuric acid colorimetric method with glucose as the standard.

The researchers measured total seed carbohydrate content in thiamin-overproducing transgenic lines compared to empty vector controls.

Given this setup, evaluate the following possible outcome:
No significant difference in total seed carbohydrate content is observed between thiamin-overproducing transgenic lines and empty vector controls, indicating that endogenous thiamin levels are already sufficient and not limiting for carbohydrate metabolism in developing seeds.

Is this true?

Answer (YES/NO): NO